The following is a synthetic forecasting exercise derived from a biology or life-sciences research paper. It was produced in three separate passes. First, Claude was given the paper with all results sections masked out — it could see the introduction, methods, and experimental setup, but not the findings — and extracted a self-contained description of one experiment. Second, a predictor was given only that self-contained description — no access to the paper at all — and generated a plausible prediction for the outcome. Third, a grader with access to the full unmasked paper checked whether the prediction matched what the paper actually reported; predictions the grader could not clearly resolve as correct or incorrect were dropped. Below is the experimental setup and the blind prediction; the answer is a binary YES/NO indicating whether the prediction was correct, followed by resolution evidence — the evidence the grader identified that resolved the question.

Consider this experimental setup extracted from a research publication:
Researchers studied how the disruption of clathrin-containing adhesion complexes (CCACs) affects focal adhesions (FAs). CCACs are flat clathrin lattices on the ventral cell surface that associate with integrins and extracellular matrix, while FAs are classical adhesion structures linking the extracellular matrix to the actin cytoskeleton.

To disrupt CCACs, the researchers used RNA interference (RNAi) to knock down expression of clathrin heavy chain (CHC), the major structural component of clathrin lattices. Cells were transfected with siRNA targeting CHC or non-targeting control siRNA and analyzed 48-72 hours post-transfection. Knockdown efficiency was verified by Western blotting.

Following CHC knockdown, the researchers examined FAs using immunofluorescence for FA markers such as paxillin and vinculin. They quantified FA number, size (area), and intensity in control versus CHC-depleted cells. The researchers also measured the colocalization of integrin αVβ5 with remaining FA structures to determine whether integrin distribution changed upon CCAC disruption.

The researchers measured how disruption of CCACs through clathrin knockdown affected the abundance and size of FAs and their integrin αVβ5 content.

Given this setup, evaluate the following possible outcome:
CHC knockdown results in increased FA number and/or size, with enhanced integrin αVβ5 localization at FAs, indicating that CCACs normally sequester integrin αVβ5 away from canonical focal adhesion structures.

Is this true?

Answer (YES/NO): YES